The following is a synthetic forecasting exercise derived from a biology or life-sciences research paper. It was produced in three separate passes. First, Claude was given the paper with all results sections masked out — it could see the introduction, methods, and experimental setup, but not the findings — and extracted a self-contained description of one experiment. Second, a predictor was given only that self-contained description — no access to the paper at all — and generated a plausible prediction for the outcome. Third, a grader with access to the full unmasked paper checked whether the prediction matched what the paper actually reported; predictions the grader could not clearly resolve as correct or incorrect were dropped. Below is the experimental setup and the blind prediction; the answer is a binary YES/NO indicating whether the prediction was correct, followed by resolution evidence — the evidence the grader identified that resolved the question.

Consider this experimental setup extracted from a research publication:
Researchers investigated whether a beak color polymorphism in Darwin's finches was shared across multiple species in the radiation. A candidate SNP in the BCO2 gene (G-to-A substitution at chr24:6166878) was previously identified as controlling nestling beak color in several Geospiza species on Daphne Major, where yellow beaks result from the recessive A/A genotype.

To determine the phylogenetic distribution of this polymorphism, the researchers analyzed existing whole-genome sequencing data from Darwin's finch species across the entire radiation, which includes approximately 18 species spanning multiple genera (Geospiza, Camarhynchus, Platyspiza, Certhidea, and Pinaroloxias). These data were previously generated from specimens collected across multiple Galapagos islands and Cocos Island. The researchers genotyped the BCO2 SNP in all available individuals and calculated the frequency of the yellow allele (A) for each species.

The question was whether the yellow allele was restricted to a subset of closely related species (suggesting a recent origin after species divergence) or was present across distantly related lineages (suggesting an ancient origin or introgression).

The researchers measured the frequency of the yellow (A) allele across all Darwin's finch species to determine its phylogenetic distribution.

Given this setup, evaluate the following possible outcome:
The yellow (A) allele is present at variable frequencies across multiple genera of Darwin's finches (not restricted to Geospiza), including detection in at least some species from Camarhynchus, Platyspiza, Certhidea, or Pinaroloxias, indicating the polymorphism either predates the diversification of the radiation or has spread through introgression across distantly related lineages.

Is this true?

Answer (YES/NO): YES